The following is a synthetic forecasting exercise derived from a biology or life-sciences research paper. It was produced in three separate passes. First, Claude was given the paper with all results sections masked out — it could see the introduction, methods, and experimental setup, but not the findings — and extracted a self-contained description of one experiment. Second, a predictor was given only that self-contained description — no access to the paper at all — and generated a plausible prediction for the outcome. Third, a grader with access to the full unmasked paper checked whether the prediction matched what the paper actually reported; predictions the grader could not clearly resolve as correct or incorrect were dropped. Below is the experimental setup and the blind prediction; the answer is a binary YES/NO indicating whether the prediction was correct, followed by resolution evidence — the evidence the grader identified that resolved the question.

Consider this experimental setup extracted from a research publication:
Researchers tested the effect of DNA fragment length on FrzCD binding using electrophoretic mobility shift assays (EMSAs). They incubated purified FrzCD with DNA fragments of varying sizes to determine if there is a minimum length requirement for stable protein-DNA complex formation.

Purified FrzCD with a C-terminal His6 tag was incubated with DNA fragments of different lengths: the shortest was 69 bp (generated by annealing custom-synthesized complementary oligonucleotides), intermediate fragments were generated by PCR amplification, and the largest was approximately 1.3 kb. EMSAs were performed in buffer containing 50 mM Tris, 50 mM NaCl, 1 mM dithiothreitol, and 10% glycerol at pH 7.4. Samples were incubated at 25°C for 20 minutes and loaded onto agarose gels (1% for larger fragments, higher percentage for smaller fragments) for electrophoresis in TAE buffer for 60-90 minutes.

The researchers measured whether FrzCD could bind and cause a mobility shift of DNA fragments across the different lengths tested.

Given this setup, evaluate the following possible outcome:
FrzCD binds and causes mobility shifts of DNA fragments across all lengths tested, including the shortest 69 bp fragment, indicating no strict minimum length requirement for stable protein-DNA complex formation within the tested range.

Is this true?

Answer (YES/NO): YES